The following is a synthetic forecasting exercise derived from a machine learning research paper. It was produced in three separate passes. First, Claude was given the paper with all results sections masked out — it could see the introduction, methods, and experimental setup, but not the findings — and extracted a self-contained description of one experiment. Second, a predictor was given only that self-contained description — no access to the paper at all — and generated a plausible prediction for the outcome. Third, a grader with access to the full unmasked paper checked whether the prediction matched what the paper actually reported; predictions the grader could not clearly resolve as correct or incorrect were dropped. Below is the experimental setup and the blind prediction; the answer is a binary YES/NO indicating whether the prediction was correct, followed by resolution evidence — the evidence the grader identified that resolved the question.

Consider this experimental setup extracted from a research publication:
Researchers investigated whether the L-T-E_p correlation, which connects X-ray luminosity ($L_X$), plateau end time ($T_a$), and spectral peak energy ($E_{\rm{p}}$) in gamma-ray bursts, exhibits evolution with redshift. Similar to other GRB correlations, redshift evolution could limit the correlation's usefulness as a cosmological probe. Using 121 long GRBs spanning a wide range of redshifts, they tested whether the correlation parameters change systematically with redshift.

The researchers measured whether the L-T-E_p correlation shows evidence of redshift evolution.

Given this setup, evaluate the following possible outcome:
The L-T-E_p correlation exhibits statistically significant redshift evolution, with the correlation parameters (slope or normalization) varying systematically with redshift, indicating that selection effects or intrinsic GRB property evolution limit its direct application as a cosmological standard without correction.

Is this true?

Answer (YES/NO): YES